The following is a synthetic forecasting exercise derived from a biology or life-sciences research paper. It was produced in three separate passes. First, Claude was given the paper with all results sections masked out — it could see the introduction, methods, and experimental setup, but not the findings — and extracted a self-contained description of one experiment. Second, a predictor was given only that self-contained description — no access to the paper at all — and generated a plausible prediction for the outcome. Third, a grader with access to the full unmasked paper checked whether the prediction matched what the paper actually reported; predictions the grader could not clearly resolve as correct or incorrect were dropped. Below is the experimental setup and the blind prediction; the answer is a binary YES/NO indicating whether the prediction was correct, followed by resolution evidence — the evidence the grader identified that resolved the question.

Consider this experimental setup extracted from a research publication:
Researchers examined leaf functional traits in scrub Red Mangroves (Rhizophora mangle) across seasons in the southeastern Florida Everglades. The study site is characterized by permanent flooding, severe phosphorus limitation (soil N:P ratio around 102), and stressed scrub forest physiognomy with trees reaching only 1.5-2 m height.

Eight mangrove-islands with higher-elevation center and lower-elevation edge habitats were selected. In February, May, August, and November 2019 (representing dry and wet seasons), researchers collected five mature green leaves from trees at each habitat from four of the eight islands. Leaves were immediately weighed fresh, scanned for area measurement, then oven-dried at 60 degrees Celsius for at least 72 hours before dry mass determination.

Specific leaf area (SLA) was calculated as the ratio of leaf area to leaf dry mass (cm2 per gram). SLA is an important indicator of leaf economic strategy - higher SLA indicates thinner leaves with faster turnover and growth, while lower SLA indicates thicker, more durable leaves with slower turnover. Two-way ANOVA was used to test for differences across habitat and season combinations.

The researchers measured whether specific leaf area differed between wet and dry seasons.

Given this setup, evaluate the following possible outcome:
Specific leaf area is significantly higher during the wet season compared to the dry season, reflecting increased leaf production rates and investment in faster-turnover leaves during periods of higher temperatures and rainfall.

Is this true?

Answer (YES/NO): NO